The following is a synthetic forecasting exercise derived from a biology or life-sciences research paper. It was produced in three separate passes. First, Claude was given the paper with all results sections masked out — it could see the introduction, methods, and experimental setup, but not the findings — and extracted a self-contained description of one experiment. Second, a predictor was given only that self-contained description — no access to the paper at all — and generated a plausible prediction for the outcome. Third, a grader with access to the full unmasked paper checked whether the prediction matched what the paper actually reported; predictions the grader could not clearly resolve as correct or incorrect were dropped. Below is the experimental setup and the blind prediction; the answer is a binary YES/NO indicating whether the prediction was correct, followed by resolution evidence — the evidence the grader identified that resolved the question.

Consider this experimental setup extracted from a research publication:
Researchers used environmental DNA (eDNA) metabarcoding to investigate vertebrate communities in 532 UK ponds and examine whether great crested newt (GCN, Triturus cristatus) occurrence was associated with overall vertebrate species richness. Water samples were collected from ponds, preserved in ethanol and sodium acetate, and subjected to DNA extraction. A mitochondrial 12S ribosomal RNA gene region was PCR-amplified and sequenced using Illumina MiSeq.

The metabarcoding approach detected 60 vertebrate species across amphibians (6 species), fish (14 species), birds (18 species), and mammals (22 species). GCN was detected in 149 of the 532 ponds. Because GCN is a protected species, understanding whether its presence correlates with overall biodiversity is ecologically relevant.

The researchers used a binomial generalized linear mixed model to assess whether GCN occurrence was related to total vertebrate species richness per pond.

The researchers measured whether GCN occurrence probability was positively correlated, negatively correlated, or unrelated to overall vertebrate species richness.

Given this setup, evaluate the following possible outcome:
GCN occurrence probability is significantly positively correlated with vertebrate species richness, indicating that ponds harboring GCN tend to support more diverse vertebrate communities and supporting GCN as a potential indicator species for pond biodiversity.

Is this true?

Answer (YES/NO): YES